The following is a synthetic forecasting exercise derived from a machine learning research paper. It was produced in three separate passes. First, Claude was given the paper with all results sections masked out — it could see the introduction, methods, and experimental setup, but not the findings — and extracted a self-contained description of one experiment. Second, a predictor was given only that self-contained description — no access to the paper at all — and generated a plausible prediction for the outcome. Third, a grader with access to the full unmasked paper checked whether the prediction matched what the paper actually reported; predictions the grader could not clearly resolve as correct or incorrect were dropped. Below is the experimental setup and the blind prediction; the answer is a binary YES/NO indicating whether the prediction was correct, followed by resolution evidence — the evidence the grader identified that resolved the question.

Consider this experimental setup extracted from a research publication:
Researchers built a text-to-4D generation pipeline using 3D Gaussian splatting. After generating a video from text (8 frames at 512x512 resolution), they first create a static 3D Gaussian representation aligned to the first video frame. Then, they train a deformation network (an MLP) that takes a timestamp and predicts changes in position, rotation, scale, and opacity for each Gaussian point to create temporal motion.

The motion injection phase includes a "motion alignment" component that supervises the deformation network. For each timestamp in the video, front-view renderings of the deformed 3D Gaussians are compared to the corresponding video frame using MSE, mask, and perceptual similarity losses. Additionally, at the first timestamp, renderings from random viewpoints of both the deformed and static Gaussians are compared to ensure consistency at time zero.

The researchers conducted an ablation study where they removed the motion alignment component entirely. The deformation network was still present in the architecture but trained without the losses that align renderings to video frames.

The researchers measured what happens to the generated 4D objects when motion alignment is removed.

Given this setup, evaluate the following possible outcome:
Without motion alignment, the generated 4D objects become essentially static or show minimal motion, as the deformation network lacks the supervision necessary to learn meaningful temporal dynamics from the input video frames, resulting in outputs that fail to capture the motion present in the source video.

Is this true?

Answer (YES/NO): YES